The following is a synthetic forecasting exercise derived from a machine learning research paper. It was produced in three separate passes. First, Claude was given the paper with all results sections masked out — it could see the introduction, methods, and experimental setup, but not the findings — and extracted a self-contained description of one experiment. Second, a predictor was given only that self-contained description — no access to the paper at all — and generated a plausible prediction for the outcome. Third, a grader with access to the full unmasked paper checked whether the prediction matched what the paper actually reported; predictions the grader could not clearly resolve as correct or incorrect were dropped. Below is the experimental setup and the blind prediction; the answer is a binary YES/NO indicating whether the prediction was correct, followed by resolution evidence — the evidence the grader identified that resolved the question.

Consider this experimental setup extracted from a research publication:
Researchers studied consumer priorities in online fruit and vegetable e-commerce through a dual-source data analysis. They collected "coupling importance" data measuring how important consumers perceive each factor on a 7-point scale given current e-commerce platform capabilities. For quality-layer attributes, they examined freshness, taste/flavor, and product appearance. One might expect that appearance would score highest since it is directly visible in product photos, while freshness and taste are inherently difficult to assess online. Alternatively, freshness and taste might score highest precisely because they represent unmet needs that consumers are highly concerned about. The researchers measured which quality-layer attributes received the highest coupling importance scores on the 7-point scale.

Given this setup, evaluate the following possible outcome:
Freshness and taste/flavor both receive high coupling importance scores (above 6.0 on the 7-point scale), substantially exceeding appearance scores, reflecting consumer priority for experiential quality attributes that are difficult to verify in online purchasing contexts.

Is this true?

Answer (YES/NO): NO